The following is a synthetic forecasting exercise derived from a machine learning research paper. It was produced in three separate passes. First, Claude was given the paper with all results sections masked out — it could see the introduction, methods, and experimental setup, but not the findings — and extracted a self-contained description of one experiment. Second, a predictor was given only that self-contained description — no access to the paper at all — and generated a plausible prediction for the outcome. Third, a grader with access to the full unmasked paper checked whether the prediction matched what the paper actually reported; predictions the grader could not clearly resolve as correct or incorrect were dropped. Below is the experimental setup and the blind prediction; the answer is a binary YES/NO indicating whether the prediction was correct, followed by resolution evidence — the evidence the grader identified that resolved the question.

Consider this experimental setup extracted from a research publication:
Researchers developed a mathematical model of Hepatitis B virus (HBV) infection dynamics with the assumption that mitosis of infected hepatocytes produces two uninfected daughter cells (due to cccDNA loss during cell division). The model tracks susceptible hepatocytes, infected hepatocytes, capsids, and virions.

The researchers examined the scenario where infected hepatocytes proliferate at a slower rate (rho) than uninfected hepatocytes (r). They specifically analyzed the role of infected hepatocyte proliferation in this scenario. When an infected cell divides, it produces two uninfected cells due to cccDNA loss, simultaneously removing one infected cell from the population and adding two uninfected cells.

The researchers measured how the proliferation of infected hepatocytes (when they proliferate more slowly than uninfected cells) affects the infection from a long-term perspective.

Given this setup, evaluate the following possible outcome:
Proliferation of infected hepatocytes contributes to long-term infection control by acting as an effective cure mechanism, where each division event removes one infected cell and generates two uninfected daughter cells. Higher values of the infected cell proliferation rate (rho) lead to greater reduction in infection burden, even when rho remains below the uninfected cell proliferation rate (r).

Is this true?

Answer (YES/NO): YES